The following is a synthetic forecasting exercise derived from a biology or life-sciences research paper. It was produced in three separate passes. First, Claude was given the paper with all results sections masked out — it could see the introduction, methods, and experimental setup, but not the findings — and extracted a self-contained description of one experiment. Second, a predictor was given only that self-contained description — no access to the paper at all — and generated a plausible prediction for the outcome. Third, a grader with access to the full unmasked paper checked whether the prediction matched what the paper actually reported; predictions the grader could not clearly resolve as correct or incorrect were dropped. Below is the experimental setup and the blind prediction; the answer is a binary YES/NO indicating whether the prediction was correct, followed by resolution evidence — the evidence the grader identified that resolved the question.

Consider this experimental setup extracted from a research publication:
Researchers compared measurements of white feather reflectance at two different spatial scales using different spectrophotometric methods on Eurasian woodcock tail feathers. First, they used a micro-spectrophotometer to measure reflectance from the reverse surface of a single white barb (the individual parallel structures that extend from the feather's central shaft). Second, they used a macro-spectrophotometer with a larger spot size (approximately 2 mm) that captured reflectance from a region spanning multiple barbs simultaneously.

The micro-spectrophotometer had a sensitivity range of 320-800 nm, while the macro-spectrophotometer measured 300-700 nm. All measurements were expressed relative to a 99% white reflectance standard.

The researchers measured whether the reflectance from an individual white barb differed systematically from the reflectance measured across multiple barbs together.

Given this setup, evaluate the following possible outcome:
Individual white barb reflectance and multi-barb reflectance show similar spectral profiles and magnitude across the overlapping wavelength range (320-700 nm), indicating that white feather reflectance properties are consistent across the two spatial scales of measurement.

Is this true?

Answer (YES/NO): NO